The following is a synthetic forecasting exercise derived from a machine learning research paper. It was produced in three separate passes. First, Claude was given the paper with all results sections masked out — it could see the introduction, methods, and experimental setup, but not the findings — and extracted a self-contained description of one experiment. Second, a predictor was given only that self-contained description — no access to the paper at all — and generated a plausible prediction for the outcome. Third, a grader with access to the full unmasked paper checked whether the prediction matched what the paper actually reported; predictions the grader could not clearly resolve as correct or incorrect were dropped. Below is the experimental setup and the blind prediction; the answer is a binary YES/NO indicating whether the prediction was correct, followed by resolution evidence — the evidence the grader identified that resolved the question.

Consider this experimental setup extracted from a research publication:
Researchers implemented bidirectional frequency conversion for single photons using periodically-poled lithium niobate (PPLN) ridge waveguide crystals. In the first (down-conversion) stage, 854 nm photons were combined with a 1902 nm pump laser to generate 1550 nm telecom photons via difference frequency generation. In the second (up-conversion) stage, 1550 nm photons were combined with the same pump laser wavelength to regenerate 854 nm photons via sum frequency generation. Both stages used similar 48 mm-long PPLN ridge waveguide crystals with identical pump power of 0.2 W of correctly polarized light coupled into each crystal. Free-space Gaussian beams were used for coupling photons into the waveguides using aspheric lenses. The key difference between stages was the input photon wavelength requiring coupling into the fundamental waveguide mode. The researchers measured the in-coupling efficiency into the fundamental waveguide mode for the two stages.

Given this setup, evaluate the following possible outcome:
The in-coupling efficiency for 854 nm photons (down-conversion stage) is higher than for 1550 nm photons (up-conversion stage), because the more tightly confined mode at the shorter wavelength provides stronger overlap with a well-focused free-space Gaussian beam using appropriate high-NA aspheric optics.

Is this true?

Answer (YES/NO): NO